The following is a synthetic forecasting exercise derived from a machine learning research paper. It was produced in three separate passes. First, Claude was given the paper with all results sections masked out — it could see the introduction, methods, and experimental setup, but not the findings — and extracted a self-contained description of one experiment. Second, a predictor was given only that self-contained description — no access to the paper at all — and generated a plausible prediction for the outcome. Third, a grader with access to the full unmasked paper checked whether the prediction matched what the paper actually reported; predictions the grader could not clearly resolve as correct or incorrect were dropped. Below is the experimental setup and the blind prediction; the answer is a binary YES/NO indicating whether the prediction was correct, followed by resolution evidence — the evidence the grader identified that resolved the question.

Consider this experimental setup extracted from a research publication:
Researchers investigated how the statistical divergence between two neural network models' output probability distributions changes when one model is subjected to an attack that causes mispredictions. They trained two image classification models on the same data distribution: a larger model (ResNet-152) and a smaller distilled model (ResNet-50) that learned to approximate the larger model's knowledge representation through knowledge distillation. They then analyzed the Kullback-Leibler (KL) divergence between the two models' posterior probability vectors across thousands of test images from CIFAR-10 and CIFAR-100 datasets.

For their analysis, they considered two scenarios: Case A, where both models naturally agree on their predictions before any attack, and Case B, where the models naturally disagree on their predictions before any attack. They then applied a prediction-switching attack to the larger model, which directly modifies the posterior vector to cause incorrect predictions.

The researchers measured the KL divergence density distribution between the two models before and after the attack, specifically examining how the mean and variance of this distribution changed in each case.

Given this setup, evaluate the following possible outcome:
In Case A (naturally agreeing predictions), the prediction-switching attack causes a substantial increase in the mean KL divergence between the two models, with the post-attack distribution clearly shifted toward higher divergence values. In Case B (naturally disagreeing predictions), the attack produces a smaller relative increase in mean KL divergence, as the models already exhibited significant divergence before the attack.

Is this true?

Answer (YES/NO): NO